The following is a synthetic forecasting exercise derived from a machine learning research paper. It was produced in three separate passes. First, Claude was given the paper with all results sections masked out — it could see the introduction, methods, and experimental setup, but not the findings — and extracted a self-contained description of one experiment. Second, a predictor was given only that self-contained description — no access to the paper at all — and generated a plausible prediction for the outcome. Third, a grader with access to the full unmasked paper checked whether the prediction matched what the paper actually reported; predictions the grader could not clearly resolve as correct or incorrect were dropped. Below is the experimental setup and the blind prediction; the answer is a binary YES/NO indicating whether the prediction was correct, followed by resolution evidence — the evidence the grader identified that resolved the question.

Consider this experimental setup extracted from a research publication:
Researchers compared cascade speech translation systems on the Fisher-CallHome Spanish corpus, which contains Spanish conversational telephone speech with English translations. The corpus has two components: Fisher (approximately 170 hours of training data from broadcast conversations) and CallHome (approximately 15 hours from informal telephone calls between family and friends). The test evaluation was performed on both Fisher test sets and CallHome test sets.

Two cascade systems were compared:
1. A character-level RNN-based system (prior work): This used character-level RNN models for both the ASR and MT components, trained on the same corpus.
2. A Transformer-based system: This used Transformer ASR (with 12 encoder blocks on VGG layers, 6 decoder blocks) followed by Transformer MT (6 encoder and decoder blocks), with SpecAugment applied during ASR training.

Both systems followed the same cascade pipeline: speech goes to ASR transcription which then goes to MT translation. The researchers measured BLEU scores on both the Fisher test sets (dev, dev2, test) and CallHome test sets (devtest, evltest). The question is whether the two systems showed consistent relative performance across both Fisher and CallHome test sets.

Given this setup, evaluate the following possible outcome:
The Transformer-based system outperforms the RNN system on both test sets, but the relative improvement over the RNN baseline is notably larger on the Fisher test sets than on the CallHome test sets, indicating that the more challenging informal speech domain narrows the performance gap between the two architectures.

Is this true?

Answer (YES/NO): NO